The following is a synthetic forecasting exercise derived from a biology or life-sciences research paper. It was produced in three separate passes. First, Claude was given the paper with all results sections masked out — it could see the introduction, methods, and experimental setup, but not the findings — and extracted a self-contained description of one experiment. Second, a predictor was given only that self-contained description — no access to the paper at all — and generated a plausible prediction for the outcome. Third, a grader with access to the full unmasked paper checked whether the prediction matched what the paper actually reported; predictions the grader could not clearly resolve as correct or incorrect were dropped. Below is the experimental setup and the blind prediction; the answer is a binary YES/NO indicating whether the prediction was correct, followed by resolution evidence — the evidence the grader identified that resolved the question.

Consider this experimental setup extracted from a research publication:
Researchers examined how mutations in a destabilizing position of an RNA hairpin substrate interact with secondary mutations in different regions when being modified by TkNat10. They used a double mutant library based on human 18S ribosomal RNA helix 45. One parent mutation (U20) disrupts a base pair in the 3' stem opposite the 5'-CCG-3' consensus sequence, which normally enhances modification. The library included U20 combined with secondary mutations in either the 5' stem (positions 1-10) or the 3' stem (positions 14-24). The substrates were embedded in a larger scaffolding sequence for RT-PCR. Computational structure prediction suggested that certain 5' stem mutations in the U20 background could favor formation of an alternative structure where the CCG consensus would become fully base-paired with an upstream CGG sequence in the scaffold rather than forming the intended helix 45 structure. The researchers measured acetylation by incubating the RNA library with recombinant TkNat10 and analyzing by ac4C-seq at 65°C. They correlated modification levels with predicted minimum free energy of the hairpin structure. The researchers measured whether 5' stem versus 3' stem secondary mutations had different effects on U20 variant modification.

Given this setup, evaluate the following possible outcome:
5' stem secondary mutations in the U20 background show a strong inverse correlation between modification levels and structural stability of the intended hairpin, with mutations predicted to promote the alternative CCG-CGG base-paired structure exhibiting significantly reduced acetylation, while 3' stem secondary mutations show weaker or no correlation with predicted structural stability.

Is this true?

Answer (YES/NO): NO